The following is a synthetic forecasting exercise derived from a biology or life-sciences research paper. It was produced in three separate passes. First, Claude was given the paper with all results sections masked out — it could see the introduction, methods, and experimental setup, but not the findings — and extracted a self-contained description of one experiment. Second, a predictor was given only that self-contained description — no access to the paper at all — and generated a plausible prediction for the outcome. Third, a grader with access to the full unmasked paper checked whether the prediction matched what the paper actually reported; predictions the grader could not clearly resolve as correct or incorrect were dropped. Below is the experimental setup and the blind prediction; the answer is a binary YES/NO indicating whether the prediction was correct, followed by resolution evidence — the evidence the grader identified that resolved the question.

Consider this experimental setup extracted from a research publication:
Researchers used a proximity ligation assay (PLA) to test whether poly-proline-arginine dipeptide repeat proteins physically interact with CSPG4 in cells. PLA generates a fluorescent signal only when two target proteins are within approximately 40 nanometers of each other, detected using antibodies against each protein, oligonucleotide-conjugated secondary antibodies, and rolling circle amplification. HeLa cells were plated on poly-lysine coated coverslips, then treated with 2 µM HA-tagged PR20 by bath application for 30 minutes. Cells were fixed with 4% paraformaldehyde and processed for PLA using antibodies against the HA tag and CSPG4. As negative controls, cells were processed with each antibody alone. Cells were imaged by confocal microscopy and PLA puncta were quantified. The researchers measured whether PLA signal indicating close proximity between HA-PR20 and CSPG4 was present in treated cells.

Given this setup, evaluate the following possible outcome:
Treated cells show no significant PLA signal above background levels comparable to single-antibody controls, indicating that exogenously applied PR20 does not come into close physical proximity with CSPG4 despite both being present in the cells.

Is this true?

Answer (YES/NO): NO